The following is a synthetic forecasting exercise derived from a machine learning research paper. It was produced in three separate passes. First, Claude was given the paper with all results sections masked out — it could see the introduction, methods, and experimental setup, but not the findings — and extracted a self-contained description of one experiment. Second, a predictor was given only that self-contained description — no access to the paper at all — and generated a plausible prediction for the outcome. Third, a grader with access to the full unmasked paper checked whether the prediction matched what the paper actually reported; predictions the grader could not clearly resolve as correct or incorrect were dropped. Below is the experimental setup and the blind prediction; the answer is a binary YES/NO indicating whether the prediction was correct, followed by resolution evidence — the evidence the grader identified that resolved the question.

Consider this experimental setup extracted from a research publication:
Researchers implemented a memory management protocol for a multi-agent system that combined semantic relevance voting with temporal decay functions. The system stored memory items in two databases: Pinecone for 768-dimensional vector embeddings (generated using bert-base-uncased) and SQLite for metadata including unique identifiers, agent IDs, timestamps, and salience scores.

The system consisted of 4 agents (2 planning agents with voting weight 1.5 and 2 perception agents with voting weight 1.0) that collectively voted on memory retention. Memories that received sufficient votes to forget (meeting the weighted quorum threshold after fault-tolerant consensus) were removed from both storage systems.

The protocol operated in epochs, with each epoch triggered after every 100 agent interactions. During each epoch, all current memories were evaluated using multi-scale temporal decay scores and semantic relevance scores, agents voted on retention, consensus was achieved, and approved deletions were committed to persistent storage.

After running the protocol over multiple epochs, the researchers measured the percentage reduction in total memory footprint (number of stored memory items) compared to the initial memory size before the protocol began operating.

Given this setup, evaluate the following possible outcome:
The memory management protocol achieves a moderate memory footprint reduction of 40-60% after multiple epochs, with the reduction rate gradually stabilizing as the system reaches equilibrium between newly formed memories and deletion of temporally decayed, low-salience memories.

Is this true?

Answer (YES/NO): YES